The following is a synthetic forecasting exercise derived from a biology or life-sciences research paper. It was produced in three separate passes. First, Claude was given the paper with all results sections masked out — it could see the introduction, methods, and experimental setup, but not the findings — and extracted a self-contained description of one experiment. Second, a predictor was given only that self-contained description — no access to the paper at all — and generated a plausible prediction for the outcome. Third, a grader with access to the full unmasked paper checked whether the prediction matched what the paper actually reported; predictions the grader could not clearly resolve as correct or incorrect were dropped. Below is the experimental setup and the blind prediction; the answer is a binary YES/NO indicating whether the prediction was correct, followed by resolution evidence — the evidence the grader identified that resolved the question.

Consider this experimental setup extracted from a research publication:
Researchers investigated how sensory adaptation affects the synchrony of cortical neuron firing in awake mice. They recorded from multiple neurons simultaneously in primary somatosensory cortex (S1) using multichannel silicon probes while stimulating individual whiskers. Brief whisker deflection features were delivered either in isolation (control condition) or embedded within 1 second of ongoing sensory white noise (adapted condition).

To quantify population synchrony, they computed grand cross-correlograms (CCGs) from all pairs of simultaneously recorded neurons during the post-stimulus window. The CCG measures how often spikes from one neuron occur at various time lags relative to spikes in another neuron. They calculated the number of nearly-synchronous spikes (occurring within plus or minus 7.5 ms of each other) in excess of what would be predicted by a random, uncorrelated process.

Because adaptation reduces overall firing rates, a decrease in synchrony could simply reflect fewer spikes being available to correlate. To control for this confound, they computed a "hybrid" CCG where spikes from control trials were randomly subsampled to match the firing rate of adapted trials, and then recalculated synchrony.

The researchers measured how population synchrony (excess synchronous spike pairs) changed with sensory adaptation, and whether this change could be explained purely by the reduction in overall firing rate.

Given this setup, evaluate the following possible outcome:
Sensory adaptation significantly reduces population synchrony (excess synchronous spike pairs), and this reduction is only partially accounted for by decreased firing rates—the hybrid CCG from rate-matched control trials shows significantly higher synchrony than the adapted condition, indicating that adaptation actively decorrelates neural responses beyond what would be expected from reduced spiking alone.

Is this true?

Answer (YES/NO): YES